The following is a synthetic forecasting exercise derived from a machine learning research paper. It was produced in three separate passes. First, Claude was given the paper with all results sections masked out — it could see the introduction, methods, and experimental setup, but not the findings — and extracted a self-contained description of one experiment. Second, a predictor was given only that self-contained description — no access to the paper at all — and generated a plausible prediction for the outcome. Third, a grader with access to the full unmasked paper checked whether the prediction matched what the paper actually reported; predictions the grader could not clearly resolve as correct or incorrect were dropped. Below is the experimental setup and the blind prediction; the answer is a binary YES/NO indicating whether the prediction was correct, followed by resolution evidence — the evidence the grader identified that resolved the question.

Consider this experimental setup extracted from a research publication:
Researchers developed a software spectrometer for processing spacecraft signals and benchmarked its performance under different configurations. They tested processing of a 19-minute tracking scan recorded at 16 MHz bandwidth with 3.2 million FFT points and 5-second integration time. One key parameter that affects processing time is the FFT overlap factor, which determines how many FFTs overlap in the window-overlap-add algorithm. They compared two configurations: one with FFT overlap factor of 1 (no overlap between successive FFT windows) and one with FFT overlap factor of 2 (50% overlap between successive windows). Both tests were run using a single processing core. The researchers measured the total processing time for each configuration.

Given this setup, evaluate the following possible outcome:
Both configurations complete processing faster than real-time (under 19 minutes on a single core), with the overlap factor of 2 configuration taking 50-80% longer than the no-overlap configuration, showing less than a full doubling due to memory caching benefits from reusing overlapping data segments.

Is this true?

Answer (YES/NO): NO